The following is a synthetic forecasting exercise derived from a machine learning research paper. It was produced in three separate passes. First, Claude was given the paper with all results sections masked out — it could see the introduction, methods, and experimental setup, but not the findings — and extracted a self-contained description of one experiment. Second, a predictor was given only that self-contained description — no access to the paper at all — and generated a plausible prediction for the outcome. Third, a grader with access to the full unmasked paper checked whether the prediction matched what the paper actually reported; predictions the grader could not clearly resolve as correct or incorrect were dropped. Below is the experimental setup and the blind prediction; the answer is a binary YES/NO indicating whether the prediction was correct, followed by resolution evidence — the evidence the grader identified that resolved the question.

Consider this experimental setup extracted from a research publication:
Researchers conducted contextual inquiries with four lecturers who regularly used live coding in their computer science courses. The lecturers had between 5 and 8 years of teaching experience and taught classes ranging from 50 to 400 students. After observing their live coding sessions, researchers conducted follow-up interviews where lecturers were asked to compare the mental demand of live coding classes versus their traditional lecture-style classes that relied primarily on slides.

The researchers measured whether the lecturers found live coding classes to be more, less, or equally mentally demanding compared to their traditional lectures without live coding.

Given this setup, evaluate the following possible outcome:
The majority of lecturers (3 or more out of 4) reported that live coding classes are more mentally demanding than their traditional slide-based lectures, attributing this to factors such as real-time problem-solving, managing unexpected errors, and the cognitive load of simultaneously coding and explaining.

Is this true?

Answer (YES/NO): YES